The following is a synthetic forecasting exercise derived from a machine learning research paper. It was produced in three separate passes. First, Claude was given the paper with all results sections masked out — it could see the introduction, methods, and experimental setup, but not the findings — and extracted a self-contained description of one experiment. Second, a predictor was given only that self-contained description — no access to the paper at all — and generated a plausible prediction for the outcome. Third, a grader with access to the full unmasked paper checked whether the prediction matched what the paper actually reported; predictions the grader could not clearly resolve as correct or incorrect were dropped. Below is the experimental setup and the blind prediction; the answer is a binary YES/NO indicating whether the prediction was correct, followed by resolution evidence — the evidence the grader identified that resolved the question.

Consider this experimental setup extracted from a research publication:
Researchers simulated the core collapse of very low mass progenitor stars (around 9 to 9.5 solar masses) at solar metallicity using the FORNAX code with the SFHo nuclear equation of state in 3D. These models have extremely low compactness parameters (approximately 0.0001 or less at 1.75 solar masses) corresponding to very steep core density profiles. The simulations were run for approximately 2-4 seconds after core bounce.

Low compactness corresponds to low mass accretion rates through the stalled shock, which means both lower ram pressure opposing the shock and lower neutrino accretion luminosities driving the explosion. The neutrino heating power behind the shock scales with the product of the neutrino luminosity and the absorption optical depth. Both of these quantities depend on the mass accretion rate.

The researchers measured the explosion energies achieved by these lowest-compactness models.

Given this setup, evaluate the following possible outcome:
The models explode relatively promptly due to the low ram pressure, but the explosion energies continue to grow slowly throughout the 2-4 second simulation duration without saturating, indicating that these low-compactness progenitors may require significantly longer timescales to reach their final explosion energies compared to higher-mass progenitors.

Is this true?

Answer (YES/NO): NO